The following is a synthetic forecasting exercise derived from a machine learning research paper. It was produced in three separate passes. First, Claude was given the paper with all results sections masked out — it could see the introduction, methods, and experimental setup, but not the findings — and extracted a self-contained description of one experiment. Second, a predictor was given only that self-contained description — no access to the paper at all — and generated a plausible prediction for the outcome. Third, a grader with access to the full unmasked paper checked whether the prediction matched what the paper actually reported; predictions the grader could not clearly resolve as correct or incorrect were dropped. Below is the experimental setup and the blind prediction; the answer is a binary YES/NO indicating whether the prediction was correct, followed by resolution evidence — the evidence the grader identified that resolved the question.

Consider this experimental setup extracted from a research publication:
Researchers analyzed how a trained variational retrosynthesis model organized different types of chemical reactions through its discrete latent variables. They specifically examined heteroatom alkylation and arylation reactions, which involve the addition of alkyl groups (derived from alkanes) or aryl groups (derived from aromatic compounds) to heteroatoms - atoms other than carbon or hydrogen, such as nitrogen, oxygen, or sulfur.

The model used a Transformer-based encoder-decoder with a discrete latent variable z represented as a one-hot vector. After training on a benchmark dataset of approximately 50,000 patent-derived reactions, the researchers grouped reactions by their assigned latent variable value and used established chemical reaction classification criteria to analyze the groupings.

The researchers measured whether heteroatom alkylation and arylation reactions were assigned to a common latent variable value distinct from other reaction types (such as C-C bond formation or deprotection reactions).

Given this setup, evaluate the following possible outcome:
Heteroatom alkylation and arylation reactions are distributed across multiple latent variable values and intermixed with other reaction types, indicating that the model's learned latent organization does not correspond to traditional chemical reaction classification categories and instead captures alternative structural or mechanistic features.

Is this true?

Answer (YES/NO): NO